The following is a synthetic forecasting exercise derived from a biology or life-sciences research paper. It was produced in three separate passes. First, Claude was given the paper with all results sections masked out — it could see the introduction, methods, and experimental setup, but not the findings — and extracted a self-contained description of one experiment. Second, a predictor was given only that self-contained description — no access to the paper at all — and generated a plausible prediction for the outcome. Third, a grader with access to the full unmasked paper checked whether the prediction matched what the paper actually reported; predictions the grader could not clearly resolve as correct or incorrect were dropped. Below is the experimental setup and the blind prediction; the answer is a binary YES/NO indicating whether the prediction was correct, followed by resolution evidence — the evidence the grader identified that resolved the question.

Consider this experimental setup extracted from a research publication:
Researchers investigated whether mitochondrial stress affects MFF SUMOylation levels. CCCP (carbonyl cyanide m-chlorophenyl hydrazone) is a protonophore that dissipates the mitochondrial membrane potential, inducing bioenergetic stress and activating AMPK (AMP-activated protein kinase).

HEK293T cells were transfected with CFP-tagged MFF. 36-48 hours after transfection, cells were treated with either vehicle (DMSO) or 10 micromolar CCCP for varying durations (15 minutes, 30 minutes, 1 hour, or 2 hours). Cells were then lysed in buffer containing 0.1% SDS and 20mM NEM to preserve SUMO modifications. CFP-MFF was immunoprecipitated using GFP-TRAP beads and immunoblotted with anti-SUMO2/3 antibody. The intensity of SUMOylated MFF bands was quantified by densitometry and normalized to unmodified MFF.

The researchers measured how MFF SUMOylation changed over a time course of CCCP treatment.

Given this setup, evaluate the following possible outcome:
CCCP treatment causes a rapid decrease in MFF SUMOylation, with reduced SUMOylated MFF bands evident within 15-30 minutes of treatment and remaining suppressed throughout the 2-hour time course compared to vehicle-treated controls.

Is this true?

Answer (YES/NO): NO